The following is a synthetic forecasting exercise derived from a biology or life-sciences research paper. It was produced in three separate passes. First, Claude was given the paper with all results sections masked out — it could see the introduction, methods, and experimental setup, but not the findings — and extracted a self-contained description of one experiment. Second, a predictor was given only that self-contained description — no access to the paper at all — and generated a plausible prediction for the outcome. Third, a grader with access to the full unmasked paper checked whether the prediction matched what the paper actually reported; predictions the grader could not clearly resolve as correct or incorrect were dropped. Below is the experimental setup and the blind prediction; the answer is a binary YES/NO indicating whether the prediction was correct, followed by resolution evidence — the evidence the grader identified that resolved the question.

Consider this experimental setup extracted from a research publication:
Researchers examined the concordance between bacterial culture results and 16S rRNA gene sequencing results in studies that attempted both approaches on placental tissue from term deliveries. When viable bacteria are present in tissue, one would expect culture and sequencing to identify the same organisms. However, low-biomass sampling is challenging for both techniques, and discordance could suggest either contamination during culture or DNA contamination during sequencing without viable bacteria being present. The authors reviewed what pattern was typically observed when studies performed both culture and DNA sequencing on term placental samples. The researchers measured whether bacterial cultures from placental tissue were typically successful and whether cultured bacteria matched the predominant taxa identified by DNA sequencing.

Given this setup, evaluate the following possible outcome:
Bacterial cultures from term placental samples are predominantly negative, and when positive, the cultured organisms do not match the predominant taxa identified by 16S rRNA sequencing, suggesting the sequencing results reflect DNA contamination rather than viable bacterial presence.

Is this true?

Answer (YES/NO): YES